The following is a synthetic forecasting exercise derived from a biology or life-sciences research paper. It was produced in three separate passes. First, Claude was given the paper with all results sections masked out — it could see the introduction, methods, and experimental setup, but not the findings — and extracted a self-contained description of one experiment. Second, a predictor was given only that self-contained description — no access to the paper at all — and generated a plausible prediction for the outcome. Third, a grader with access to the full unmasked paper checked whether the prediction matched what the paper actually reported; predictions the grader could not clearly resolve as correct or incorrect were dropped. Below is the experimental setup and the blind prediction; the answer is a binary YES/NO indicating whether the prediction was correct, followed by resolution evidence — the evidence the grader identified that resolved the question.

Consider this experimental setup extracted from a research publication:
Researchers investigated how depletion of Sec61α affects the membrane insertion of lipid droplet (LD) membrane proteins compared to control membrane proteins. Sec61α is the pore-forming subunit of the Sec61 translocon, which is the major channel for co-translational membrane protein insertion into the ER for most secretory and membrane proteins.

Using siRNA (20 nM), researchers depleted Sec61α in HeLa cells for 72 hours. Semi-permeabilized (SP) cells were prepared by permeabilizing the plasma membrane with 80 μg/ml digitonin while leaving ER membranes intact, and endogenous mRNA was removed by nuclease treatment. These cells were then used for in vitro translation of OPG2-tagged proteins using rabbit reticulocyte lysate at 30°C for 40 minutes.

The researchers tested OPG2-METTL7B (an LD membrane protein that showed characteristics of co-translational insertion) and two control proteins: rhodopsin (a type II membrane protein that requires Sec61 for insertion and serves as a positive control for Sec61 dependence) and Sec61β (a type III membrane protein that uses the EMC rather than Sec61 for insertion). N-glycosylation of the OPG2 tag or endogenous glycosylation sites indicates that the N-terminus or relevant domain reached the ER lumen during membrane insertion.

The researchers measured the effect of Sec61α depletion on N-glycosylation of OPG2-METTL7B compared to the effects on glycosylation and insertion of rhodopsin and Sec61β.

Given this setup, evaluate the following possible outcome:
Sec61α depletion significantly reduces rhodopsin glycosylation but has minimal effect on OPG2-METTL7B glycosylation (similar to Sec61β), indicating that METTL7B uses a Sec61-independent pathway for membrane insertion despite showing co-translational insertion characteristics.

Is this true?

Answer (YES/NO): NO